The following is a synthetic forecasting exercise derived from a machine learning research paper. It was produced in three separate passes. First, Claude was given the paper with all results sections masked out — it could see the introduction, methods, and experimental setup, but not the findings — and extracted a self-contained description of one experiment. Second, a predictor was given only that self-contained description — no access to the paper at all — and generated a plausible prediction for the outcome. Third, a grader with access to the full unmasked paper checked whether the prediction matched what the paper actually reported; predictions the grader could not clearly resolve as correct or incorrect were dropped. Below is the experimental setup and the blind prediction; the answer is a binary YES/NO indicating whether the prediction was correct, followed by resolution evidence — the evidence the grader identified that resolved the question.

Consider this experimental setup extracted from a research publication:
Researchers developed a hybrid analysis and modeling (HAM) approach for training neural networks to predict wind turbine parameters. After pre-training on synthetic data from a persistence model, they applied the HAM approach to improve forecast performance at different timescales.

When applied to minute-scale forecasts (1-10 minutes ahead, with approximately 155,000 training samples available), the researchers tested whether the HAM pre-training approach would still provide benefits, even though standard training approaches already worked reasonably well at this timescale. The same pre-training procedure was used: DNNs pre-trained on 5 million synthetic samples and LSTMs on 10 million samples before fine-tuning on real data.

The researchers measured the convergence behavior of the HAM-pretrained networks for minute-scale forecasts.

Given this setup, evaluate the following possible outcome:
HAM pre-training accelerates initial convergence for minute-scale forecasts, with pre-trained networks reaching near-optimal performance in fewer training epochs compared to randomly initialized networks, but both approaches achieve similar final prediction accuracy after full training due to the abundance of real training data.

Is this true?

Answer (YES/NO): NO